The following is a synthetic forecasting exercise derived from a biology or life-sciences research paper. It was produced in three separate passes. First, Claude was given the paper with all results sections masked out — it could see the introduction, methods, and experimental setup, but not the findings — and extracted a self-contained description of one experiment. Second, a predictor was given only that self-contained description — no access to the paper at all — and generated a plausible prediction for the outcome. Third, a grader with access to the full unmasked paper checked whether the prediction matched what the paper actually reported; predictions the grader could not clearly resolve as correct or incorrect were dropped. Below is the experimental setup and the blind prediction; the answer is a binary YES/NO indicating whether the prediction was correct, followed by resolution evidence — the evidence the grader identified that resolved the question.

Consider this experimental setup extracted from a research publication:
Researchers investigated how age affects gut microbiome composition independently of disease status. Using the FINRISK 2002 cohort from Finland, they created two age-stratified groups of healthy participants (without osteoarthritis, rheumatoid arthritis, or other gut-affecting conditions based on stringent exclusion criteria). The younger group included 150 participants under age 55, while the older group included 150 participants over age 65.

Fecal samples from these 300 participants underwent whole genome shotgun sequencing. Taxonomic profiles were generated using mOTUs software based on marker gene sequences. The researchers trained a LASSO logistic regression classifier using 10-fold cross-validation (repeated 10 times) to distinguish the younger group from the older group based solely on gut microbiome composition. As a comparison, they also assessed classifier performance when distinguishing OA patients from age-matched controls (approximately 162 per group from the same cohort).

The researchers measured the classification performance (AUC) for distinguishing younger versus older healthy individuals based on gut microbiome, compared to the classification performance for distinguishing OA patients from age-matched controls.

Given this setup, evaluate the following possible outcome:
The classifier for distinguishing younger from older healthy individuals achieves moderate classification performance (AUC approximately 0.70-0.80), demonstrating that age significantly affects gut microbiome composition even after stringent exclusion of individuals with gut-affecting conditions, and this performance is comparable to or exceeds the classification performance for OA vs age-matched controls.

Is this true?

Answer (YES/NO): YES